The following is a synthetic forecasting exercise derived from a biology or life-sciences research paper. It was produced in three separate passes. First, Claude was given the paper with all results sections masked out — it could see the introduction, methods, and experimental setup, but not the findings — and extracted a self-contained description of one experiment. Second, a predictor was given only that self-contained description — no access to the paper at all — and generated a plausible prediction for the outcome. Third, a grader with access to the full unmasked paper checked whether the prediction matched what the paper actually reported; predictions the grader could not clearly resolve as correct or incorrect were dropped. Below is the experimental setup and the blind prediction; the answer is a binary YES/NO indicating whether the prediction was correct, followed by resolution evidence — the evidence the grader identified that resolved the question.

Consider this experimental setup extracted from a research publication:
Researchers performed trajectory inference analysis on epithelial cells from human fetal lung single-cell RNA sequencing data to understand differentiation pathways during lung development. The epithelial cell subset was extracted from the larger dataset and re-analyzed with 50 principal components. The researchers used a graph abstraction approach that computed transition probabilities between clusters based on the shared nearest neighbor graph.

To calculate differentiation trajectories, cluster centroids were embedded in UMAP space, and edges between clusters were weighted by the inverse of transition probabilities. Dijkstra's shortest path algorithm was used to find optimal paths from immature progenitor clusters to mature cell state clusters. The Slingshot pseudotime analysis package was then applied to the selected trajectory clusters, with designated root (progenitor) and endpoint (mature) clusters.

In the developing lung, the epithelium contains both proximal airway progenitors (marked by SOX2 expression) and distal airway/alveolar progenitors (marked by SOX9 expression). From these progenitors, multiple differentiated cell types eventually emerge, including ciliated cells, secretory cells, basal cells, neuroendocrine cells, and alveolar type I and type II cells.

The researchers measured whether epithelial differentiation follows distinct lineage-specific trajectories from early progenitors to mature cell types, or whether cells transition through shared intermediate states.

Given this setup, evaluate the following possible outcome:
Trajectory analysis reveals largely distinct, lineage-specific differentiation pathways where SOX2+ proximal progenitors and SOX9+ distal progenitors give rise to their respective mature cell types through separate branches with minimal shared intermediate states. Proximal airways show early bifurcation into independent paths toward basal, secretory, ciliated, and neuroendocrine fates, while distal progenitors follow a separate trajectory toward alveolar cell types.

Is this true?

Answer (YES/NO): NO